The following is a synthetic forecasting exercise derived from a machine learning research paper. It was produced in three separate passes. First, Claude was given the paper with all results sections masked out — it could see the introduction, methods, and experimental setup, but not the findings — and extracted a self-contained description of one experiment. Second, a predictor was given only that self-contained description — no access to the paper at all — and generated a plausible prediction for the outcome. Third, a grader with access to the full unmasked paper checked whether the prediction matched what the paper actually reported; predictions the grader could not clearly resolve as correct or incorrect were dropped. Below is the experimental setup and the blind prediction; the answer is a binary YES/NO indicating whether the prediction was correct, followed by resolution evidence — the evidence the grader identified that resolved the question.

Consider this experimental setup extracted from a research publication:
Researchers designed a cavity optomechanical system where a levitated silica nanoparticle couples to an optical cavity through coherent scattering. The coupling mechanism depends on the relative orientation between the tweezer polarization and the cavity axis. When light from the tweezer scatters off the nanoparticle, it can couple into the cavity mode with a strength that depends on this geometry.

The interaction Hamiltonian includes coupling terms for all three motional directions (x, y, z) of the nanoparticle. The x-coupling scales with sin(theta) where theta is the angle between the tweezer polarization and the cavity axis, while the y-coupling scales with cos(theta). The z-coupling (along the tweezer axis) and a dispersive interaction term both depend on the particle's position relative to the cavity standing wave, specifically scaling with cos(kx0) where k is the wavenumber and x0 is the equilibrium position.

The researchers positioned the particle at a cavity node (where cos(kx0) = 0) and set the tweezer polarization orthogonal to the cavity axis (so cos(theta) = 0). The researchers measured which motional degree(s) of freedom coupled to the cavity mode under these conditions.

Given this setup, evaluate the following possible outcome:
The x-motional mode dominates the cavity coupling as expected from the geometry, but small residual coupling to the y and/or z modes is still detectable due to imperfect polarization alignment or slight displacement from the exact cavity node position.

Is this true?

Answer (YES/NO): NO